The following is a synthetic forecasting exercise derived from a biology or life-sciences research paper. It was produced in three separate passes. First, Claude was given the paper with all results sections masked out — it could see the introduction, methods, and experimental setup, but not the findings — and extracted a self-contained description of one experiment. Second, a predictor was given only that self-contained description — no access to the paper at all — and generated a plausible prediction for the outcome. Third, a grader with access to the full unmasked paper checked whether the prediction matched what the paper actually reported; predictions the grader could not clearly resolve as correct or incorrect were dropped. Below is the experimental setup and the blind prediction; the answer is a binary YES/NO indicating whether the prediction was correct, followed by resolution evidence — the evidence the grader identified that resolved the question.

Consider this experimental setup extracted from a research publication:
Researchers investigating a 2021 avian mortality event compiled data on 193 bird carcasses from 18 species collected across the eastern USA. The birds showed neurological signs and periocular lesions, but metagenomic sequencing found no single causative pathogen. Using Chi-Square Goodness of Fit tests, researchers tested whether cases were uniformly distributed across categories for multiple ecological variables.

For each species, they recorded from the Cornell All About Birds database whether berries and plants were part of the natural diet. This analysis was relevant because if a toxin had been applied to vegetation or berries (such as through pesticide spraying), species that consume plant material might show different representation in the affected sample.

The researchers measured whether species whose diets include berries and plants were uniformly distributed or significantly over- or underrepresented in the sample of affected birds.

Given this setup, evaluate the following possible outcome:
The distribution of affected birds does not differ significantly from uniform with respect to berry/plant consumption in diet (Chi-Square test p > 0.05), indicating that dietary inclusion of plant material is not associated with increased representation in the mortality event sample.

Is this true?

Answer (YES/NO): NO